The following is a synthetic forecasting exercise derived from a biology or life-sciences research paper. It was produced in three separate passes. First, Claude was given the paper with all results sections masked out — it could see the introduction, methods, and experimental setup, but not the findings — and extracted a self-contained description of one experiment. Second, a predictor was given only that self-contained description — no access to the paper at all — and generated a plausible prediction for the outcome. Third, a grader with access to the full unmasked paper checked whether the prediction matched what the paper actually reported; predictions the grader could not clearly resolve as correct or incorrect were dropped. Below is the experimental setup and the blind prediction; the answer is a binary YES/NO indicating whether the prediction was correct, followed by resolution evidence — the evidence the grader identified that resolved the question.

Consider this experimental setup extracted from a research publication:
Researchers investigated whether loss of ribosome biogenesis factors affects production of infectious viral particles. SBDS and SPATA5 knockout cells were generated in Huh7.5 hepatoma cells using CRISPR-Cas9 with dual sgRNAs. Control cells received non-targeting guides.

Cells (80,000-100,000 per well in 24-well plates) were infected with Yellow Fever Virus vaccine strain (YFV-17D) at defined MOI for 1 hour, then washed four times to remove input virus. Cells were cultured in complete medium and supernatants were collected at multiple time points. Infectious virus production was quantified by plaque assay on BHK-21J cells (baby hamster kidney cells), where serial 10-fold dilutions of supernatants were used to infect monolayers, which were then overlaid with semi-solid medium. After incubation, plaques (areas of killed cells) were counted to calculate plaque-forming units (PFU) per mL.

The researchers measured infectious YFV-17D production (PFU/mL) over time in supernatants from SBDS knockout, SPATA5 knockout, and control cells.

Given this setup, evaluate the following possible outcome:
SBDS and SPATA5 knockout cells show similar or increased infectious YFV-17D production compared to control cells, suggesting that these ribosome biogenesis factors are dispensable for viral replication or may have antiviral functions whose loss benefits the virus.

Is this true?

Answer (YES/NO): NO